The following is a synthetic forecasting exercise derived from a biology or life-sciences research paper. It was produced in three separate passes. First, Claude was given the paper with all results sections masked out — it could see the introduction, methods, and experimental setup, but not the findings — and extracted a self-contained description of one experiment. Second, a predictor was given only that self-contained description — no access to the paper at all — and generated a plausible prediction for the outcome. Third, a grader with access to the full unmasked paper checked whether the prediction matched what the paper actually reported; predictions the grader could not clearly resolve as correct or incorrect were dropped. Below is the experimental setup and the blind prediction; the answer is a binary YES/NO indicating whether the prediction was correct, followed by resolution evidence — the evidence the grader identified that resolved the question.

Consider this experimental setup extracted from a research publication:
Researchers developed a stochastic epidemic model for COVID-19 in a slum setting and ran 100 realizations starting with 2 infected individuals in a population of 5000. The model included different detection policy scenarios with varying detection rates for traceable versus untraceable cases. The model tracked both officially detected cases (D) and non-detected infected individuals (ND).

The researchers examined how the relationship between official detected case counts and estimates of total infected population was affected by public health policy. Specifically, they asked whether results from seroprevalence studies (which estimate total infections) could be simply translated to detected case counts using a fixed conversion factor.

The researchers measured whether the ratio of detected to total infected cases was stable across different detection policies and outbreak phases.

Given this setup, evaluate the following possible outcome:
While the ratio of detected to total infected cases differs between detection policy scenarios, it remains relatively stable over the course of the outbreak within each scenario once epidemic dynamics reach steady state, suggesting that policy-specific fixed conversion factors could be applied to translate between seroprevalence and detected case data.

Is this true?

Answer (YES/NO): NO